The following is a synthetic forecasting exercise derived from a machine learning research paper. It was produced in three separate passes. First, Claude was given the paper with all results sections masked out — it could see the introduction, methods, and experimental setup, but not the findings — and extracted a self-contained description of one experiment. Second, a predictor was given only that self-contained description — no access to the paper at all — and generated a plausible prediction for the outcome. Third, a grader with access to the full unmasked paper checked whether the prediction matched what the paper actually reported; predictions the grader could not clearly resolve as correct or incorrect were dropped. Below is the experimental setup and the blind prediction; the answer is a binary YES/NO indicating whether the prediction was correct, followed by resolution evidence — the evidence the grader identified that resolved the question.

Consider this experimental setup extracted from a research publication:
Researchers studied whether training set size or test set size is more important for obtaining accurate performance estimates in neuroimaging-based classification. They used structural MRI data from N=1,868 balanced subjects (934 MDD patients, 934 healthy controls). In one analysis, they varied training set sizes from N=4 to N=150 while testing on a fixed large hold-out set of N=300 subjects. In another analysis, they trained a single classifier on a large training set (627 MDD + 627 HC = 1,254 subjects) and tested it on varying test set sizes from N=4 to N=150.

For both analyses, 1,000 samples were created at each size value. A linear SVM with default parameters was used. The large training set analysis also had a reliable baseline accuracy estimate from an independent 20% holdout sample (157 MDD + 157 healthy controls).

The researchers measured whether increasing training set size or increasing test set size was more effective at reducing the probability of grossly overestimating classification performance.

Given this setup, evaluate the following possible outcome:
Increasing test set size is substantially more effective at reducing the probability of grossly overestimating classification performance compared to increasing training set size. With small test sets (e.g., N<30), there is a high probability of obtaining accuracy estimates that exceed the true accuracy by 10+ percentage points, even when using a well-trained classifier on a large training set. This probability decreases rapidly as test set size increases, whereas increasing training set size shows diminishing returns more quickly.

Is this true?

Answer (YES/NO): YES